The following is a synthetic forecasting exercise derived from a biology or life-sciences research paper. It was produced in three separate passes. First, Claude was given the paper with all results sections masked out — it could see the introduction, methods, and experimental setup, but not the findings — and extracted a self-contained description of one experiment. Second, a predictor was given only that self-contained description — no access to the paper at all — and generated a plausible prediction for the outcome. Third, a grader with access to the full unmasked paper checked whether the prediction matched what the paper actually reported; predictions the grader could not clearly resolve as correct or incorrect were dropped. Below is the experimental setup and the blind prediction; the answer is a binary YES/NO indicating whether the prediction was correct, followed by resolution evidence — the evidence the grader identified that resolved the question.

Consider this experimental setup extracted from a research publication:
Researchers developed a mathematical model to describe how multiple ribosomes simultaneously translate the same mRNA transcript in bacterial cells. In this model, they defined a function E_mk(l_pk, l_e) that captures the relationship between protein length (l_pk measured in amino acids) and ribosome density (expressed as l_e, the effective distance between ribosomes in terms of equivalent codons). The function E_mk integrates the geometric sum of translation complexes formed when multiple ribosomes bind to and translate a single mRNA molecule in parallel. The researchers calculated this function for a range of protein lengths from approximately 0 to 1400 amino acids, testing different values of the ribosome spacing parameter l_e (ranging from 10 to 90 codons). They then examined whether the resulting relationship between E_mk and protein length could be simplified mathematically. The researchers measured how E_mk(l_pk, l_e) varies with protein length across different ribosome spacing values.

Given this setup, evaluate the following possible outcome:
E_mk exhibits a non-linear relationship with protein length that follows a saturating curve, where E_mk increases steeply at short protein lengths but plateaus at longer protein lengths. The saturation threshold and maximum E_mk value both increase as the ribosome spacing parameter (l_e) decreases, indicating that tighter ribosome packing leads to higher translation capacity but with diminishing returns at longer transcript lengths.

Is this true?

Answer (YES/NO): NO